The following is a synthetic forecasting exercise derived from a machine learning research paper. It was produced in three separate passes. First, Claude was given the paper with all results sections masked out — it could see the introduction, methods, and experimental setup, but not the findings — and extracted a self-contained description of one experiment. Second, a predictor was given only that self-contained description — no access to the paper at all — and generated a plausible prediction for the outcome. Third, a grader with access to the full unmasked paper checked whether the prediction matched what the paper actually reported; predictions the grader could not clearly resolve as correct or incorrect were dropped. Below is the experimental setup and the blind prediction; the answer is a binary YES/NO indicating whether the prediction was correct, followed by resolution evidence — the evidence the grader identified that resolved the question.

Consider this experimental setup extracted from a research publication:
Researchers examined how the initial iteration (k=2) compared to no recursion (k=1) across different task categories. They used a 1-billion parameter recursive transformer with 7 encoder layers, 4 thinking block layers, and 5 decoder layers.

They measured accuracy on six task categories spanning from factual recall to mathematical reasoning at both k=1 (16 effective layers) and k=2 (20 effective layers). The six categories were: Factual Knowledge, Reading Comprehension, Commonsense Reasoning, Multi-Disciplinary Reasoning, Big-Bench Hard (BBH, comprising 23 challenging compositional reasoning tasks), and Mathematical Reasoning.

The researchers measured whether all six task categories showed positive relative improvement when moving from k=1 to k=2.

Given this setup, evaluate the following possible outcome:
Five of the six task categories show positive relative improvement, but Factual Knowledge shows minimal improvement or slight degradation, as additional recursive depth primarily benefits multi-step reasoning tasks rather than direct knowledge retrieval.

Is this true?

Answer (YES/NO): NO